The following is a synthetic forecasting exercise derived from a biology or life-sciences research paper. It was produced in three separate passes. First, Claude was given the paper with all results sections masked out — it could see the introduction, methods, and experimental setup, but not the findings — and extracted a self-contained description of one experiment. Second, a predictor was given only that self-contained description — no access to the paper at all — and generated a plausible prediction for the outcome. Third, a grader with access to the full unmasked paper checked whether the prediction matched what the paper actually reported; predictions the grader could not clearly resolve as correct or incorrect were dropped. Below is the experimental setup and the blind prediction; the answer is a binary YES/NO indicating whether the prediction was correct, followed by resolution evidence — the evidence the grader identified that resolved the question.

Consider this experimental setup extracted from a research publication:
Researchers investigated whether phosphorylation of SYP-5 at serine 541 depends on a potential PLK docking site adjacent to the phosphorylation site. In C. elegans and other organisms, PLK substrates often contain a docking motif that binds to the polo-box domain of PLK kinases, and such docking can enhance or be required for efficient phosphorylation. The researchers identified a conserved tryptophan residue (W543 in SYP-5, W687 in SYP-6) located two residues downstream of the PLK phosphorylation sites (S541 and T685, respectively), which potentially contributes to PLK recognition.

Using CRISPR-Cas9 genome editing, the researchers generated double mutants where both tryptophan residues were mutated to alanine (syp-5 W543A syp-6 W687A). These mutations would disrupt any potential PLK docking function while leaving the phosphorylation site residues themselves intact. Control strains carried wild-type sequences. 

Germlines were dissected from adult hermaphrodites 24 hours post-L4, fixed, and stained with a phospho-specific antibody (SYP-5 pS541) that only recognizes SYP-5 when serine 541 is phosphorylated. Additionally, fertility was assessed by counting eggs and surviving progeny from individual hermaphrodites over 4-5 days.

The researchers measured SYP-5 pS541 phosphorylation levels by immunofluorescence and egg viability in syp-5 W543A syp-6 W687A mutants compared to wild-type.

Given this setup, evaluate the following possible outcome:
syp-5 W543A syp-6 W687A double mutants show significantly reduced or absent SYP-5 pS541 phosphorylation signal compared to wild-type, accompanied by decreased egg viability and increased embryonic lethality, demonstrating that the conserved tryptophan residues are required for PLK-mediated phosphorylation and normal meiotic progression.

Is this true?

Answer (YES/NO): NO